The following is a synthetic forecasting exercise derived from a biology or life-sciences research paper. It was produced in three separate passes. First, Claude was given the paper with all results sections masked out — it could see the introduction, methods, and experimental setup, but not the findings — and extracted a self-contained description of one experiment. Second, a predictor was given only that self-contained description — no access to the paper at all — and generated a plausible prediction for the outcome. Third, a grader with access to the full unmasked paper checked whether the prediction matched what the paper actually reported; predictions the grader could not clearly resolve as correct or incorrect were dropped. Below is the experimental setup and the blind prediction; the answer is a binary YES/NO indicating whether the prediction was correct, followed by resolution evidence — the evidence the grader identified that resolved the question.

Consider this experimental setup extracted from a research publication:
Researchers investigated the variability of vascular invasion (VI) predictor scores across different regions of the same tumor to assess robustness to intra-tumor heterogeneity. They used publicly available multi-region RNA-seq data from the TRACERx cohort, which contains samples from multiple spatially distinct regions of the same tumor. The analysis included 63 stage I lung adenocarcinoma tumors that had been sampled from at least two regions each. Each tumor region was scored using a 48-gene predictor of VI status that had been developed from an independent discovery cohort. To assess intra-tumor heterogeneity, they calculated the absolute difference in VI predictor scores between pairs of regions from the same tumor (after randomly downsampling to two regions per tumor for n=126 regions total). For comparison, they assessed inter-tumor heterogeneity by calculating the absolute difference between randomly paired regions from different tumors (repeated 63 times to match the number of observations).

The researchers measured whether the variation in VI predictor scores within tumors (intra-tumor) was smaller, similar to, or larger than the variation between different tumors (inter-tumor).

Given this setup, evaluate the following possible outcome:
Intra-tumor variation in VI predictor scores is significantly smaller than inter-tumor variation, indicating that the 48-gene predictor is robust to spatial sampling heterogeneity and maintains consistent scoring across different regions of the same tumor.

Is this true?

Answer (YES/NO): YES